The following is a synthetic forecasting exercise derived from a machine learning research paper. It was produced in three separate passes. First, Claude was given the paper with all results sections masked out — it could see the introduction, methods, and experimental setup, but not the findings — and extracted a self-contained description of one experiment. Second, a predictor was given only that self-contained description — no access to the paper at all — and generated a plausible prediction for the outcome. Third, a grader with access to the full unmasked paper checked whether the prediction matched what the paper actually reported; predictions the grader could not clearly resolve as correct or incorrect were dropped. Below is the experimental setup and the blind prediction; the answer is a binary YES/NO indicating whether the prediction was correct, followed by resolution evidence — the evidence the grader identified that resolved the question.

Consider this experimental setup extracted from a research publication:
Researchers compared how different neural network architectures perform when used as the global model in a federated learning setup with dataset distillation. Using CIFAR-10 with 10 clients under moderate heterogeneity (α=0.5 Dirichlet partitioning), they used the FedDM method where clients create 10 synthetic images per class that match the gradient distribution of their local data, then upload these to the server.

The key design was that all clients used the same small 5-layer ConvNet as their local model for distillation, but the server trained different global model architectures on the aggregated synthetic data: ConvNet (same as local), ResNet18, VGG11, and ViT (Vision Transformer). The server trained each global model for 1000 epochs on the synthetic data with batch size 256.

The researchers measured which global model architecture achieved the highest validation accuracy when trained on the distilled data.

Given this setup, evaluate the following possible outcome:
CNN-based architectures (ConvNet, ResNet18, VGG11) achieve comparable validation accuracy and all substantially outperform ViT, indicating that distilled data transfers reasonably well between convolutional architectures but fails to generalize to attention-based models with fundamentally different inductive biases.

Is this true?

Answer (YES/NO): YES